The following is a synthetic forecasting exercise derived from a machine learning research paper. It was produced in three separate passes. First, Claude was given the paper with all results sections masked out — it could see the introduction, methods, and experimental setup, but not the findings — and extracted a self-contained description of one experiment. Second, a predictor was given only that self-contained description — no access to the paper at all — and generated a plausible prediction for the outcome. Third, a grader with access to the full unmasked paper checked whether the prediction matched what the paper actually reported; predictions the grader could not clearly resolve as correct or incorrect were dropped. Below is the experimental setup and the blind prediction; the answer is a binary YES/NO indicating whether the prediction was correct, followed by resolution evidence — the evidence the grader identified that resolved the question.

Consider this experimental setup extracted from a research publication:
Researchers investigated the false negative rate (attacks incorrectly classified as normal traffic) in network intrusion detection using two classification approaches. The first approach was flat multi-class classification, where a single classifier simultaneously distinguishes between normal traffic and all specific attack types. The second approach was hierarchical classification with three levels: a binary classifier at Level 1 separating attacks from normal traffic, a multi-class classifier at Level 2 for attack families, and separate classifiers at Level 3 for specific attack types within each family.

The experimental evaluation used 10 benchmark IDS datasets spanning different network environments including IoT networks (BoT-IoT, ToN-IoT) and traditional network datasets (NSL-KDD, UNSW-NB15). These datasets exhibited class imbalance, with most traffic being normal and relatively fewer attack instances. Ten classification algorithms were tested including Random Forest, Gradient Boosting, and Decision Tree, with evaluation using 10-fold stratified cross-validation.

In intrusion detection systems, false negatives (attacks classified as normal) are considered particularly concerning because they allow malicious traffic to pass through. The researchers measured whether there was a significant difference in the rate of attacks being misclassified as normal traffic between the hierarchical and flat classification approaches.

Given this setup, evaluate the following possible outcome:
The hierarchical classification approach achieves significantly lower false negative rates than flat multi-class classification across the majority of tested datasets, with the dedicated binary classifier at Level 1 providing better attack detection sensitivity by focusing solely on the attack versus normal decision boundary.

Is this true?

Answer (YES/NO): YES